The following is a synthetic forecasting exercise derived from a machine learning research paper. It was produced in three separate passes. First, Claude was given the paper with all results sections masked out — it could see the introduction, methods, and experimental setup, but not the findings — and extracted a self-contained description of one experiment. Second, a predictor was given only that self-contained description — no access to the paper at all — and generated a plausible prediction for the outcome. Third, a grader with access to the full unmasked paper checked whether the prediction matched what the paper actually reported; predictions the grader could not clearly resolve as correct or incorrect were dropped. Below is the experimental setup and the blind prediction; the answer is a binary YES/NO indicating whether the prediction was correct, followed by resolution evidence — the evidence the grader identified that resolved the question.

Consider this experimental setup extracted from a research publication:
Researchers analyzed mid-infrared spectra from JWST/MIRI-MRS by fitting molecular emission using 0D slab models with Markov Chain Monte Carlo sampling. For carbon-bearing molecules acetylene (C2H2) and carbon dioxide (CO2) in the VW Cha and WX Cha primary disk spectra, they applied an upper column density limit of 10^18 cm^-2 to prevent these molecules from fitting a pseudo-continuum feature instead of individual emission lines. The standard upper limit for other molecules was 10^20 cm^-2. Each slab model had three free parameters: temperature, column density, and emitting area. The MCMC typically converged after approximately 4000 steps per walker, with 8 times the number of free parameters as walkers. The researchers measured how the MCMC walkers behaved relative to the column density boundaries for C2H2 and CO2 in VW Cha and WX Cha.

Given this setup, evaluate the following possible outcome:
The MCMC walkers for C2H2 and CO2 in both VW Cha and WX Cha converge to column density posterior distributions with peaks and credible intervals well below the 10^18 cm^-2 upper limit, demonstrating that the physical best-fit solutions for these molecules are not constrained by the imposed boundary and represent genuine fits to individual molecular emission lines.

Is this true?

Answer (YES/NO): NO